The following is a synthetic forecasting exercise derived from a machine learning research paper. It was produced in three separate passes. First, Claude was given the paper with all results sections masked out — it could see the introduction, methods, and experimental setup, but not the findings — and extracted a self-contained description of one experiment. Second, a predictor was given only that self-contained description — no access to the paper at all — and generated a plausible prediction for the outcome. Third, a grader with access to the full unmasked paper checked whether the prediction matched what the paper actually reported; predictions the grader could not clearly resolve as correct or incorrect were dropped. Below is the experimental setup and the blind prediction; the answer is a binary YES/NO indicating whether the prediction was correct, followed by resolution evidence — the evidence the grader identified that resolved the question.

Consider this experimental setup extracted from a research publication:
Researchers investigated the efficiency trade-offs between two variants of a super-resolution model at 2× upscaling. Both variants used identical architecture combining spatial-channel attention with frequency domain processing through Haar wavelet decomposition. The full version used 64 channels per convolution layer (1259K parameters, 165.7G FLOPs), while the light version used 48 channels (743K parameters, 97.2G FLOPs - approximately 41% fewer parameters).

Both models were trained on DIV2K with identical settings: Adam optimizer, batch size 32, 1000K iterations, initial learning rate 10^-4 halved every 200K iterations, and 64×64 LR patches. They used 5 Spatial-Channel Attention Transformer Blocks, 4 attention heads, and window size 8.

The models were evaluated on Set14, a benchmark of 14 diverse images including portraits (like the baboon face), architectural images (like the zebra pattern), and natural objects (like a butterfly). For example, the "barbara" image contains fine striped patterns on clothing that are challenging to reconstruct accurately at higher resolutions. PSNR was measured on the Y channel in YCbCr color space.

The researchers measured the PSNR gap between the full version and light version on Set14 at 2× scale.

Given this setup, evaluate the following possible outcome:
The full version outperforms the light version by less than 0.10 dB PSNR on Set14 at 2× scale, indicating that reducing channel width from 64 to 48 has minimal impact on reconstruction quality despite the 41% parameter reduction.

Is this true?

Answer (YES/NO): NO